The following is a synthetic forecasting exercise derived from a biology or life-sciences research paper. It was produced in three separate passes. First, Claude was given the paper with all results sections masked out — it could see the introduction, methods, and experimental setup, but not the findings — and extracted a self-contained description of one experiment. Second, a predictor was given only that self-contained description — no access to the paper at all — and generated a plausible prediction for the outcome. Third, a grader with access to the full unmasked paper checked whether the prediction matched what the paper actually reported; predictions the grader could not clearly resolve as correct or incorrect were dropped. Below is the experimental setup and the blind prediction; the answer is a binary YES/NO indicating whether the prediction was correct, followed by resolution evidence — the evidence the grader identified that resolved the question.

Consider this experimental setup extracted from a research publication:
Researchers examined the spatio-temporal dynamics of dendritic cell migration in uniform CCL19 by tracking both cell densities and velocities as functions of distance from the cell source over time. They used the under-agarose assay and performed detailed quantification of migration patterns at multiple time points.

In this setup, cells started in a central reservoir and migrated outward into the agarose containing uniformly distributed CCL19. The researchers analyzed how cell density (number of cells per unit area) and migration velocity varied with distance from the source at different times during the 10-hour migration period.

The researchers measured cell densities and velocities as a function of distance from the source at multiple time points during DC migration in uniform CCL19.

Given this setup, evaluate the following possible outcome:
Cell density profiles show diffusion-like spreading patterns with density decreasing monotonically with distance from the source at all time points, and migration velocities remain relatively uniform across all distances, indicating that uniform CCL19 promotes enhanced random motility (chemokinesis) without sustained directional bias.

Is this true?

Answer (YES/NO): NO